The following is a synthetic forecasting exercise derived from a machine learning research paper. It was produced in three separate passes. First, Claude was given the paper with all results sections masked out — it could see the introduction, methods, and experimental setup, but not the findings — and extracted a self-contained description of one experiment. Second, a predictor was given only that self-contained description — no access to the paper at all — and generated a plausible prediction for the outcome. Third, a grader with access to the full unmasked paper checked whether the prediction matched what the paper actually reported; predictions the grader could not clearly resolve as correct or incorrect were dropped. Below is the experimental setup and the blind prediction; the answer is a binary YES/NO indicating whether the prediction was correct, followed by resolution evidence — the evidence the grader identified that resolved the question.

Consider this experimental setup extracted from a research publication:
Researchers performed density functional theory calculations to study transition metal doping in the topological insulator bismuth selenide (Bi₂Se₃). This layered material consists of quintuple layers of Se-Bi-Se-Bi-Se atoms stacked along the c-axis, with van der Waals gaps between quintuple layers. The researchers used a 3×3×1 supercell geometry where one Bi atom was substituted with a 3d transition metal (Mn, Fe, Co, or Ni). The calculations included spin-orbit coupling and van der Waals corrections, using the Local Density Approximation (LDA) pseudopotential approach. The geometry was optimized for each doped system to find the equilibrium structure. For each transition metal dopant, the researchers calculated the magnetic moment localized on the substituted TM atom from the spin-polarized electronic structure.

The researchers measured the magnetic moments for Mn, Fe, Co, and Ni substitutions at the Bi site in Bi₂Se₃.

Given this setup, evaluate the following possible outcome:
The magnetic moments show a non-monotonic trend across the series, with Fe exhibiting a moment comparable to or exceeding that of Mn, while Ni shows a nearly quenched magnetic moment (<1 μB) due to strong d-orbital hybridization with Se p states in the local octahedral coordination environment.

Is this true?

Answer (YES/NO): NO